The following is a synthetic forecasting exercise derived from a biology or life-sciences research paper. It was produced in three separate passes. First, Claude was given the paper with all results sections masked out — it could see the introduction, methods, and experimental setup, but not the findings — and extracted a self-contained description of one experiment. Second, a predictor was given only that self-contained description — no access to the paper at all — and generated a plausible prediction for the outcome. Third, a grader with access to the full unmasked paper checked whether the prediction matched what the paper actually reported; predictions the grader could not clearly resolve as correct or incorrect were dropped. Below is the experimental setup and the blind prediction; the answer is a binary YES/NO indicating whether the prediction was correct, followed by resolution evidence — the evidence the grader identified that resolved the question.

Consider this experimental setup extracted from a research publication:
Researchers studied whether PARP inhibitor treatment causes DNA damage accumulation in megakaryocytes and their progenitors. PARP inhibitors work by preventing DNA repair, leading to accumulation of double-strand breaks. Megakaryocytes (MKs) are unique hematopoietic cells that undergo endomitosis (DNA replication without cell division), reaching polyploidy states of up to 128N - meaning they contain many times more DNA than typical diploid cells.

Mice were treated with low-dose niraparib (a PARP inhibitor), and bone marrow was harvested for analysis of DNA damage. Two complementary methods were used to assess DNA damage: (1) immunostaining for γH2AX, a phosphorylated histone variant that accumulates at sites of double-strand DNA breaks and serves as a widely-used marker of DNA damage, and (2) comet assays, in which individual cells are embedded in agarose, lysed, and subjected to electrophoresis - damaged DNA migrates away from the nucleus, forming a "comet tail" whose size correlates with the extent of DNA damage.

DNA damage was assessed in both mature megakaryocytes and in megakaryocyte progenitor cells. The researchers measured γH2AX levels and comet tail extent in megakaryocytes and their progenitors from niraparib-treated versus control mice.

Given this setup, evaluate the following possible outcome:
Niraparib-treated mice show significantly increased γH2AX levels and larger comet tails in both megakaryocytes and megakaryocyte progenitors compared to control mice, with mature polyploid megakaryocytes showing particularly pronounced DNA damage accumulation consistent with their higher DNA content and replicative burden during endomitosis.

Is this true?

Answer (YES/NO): NO